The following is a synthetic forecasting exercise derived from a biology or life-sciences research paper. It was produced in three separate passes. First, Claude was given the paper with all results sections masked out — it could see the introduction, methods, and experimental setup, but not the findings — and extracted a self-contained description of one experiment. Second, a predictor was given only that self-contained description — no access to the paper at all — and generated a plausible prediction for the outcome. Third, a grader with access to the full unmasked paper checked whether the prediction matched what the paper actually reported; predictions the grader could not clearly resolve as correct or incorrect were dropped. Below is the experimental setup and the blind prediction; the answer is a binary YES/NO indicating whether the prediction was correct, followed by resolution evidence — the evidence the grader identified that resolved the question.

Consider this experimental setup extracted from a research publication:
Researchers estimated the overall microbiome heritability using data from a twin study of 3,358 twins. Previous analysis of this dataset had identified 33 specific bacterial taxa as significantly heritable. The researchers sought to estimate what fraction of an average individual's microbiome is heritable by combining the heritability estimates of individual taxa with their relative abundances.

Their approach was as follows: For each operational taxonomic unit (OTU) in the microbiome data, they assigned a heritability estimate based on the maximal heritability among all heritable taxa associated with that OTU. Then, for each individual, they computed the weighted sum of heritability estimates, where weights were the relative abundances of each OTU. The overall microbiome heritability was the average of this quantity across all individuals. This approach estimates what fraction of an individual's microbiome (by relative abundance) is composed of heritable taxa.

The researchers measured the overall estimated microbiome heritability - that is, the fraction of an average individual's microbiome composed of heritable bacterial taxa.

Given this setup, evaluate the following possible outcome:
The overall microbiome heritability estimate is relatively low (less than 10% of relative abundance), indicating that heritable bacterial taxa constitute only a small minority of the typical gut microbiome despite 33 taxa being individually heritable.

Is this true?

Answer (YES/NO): YES